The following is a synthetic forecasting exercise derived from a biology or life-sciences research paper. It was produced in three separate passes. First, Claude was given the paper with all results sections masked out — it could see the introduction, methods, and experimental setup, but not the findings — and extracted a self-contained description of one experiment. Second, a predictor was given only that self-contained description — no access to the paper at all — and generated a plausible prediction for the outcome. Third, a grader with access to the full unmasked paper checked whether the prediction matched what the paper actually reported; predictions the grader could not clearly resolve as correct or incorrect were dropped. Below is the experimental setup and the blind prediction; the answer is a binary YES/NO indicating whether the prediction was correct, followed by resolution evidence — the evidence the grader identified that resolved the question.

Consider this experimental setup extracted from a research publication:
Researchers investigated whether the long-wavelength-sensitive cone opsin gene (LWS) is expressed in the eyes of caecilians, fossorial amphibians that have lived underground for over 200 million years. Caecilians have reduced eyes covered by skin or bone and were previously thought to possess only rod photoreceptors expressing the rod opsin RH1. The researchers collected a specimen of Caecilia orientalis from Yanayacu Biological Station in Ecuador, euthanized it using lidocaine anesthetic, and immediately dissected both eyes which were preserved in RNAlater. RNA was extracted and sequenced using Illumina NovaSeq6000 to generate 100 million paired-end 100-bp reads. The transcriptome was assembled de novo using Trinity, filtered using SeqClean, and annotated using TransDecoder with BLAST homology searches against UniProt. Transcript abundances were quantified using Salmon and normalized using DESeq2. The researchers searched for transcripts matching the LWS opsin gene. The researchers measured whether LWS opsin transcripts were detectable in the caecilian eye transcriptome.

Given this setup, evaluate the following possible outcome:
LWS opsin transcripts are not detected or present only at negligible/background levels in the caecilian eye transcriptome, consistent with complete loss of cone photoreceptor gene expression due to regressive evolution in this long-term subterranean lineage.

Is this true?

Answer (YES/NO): NO